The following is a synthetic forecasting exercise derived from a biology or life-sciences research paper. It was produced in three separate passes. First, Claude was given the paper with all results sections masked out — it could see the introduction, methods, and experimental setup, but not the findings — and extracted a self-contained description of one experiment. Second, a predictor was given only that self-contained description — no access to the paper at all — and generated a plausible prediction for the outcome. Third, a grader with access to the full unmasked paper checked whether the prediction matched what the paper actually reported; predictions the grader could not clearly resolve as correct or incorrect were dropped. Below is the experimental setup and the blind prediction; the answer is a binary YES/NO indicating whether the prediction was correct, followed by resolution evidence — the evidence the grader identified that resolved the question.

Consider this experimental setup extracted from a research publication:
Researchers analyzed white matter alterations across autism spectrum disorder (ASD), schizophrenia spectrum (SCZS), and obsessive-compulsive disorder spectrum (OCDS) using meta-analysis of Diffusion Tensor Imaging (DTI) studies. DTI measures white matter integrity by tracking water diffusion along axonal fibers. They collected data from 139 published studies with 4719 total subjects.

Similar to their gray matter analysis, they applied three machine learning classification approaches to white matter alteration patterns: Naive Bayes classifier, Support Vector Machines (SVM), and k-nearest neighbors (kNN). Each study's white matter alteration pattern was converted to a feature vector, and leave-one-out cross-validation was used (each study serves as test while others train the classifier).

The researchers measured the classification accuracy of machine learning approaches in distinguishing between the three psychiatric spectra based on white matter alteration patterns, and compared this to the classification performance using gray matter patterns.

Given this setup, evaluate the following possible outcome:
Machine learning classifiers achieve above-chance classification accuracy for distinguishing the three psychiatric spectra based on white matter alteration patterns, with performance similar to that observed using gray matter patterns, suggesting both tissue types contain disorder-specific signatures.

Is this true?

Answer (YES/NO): NO